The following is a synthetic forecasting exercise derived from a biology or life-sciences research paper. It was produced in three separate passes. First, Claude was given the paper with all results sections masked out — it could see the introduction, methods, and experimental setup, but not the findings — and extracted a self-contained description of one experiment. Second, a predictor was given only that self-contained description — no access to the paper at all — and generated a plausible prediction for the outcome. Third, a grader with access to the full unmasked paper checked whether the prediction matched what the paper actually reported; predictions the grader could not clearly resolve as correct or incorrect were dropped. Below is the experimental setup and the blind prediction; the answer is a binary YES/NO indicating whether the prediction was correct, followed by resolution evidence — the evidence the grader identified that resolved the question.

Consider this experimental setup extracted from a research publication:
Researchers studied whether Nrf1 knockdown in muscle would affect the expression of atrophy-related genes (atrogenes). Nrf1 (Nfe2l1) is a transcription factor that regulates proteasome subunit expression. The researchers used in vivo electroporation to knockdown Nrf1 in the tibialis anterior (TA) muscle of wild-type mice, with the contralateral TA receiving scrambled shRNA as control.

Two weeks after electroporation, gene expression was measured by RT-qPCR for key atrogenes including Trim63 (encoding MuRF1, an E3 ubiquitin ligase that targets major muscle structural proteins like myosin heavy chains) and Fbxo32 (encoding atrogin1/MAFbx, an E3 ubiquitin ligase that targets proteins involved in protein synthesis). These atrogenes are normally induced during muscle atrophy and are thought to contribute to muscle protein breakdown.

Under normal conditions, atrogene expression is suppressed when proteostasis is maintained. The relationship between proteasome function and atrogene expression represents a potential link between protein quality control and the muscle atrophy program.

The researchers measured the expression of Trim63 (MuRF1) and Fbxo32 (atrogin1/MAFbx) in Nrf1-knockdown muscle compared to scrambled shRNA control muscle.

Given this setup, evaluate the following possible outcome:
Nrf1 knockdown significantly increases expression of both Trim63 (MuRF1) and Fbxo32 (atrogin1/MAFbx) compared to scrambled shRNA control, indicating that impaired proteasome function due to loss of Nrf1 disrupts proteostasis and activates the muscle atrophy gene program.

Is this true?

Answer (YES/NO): NO